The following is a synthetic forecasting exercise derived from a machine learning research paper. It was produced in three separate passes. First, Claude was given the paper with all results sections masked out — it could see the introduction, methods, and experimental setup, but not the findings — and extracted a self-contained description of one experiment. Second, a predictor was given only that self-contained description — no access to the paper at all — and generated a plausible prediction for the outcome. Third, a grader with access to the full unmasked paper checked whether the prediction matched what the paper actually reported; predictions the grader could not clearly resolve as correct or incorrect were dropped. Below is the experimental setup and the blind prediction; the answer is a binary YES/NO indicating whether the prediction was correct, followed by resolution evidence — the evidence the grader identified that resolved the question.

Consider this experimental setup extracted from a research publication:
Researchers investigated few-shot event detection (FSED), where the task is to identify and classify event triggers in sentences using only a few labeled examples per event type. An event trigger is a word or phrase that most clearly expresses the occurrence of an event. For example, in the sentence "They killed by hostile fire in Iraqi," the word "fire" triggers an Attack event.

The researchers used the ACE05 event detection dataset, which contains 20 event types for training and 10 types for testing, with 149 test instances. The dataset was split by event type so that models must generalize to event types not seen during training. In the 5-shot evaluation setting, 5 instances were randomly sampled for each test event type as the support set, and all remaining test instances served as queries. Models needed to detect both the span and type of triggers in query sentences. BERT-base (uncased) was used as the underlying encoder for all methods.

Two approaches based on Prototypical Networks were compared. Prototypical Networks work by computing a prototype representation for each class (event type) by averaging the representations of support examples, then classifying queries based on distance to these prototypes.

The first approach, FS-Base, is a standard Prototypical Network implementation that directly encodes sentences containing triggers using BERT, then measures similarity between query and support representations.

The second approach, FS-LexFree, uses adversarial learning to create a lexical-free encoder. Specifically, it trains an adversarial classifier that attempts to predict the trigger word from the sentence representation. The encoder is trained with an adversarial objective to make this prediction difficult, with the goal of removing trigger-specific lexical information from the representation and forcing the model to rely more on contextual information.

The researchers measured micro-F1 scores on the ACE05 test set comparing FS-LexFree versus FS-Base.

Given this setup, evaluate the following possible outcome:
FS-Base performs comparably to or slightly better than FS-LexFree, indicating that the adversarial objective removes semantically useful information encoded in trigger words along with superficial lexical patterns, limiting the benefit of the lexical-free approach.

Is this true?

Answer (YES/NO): NO